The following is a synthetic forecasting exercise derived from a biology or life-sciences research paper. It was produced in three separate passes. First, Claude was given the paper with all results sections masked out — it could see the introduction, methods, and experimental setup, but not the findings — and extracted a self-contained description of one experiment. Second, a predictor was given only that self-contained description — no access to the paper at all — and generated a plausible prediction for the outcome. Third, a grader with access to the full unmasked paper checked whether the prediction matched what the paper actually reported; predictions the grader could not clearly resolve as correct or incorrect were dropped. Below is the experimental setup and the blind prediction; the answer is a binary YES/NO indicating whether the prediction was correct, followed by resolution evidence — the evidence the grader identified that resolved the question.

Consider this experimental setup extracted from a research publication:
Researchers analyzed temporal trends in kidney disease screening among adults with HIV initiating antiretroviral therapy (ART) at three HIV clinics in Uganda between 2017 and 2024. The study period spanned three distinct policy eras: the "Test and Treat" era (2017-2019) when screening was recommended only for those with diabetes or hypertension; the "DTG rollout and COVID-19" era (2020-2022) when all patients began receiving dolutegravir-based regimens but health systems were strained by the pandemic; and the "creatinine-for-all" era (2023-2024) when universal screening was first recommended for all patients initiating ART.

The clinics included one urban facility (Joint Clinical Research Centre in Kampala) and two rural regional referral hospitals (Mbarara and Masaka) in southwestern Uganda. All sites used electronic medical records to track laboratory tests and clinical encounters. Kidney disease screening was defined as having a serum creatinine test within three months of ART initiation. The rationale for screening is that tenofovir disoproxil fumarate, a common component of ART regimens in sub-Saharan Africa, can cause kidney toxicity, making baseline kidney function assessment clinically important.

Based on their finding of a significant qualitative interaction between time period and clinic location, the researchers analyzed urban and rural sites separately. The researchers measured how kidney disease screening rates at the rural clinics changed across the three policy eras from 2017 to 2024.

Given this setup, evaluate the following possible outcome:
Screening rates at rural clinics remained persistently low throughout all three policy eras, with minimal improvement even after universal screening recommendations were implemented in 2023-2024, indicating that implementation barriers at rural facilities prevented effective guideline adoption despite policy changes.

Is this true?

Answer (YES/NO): NO